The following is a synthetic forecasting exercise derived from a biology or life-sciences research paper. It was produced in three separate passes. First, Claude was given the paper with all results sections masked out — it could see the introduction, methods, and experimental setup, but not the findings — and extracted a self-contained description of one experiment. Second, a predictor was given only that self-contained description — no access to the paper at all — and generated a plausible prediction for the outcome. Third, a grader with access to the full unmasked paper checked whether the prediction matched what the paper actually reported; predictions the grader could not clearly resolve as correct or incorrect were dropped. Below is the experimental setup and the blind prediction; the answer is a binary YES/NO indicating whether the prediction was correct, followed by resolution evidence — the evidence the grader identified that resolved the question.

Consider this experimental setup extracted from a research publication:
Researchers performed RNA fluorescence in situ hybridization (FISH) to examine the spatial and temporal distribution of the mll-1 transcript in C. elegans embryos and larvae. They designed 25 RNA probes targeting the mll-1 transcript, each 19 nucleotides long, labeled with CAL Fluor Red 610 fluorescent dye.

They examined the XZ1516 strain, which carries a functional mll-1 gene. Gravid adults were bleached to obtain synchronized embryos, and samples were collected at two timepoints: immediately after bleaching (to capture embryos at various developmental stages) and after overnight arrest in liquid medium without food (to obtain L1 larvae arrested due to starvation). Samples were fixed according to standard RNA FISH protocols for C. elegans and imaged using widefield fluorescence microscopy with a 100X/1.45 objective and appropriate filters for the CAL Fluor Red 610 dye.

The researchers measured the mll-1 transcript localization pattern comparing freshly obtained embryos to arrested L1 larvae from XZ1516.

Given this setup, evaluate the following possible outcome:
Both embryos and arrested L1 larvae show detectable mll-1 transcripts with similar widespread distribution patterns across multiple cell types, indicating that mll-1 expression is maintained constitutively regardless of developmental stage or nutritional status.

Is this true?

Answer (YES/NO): NO